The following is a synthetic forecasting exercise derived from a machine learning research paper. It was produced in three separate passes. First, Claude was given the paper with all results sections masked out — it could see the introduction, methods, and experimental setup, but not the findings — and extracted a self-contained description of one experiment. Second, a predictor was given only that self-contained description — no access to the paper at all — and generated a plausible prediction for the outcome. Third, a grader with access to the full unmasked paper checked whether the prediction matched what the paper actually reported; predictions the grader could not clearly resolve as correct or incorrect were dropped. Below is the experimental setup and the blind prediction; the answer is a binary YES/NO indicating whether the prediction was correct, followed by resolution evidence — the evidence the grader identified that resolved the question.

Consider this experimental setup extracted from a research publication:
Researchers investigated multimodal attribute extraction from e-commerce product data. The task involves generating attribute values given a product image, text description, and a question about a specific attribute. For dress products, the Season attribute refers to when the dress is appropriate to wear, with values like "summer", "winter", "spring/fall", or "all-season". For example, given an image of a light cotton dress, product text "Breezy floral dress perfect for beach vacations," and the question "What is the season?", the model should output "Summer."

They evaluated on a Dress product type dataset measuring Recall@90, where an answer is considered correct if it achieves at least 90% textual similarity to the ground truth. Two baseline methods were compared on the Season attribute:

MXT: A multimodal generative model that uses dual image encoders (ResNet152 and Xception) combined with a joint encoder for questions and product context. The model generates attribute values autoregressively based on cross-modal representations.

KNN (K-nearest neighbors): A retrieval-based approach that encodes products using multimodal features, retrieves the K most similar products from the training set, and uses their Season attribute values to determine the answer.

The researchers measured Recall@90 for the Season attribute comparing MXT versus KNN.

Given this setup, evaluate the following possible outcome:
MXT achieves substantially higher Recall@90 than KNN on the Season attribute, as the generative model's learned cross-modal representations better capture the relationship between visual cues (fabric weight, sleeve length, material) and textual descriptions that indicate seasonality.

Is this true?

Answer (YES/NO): YES